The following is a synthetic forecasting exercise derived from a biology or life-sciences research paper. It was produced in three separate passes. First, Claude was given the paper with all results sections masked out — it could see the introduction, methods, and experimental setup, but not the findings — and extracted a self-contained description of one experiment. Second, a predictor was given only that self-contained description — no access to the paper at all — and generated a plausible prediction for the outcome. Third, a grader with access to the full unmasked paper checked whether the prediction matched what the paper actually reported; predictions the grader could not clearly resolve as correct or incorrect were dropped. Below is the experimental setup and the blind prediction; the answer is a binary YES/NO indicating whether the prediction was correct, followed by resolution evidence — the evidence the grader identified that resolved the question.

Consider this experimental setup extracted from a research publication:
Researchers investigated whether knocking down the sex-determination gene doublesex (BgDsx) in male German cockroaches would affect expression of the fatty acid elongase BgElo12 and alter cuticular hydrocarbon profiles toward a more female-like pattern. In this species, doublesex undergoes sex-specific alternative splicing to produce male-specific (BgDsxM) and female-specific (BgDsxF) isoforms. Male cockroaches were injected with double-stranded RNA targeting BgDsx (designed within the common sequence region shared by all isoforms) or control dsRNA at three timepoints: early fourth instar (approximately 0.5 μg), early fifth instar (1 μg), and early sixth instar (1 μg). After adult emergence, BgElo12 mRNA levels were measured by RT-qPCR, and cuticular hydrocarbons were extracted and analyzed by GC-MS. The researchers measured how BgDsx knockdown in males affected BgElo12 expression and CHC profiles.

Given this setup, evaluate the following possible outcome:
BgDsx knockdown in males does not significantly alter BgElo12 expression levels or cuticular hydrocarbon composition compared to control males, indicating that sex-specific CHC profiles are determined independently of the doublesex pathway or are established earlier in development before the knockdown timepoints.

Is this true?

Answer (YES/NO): NO